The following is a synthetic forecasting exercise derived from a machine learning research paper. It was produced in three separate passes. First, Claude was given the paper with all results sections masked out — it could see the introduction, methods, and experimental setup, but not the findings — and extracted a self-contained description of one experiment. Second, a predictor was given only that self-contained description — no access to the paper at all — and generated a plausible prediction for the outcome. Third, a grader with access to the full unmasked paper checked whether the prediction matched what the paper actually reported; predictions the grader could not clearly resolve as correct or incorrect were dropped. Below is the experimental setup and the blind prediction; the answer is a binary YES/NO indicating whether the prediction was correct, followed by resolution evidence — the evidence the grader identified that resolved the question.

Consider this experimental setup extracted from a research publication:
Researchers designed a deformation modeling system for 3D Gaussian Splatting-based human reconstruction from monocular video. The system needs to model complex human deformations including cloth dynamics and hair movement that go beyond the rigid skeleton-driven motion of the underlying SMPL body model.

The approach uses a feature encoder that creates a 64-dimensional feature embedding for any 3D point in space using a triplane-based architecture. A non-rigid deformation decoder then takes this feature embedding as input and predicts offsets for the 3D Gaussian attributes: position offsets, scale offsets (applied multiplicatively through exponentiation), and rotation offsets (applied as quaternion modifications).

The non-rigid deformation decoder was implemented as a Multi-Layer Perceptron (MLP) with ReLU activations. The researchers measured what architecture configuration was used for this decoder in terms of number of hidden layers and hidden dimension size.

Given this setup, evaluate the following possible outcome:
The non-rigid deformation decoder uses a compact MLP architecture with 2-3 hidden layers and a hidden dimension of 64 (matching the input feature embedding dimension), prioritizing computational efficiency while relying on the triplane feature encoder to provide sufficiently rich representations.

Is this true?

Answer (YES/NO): NO